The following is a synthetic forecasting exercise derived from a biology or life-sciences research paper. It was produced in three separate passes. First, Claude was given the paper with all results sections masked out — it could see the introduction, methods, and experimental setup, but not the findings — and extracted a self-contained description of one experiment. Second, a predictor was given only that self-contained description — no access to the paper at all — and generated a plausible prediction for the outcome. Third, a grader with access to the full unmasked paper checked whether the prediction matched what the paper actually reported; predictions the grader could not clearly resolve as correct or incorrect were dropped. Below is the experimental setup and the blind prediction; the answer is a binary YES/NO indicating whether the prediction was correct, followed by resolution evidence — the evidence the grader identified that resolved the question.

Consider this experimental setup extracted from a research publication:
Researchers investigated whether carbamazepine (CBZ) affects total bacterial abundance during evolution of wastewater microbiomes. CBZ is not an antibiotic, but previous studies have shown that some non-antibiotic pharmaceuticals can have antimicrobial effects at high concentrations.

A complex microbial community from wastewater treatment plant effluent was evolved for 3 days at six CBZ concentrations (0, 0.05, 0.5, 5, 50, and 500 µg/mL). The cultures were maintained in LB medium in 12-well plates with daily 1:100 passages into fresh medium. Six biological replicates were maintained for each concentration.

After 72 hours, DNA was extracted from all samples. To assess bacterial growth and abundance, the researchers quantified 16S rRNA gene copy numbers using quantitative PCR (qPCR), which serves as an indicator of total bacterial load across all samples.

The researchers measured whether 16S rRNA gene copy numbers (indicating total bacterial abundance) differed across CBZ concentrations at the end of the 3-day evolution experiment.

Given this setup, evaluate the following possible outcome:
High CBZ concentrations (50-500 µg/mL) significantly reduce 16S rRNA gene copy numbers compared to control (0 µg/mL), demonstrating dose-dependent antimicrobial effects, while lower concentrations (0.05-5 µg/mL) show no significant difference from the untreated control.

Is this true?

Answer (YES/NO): NO